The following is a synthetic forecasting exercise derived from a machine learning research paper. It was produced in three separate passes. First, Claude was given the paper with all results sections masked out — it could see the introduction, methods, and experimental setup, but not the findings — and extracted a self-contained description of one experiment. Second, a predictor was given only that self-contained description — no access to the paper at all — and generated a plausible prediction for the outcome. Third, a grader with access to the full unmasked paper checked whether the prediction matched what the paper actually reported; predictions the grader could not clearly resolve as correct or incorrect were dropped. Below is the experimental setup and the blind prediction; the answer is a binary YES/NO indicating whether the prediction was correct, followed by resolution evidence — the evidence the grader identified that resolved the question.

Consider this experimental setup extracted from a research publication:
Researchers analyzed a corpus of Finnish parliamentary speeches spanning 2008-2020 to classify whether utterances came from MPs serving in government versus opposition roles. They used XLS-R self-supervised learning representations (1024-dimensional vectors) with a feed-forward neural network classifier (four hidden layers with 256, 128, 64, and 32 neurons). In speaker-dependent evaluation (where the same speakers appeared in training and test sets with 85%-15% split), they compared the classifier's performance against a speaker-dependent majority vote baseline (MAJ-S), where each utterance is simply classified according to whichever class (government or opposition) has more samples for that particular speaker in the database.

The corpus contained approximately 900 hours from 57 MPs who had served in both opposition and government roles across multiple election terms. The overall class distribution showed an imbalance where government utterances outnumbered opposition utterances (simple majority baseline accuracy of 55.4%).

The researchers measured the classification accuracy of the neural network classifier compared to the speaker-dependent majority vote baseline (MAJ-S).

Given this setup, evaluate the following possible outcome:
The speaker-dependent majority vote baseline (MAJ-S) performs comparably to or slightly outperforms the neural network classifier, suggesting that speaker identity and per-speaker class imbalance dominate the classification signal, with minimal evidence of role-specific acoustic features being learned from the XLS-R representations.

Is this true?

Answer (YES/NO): NO